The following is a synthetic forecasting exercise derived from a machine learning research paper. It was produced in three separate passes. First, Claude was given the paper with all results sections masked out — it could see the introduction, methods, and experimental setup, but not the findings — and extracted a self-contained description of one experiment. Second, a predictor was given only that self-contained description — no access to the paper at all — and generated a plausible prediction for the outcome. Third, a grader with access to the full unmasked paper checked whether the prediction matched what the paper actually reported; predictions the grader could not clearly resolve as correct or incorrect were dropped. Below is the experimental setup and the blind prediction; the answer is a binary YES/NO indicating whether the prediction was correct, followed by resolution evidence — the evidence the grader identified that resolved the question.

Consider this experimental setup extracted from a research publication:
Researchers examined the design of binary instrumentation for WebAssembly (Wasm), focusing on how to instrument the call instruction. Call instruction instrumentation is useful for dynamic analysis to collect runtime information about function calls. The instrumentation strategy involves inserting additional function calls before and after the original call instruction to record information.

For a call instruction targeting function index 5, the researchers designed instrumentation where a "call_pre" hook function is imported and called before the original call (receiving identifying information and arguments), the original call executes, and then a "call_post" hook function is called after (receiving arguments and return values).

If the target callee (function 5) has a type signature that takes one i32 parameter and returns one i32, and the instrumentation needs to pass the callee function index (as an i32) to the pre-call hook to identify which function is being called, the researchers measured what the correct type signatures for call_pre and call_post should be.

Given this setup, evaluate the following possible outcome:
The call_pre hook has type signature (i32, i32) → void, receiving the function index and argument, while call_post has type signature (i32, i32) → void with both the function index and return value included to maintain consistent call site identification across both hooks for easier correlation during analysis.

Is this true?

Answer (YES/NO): NO